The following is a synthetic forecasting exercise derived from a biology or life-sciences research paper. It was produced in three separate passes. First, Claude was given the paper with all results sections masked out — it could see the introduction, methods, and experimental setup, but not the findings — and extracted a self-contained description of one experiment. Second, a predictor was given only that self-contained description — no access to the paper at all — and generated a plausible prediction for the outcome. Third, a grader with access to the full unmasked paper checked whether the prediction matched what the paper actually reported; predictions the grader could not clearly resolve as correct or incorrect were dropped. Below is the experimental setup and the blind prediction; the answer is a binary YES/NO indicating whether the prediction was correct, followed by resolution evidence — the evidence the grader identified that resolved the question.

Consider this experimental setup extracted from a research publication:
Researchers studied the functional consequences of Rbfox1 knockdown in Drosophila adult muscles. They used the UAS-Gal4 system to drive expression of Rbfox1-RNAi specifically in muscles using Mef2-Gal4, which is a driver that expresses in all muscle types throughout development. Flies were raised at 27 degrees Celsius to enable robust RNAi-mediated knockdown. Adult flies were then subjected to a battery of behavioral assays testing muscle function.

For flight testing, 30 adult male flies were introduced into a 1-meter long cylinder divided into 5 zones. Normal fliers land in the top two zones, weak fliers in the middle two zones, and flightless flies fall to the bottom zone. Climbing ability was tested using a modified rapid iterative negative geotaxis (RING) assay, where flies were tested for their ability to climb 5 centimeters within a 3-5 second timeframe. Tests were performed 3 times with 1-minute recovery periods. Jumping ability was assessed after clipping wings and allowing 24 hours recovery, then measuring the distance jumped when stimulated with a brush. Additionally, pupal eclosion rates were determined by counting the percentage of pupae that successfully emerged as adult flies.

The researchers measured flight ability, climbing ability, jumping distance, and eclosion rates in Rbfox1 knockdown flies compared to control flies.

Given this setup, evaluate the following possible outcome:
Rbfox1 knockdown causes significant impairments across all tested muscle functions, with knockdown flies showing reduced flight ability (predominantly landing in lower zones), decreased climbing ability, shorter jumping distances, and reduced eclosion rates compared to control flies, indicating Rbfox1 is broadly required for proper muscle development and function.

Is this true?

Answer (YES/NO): YES